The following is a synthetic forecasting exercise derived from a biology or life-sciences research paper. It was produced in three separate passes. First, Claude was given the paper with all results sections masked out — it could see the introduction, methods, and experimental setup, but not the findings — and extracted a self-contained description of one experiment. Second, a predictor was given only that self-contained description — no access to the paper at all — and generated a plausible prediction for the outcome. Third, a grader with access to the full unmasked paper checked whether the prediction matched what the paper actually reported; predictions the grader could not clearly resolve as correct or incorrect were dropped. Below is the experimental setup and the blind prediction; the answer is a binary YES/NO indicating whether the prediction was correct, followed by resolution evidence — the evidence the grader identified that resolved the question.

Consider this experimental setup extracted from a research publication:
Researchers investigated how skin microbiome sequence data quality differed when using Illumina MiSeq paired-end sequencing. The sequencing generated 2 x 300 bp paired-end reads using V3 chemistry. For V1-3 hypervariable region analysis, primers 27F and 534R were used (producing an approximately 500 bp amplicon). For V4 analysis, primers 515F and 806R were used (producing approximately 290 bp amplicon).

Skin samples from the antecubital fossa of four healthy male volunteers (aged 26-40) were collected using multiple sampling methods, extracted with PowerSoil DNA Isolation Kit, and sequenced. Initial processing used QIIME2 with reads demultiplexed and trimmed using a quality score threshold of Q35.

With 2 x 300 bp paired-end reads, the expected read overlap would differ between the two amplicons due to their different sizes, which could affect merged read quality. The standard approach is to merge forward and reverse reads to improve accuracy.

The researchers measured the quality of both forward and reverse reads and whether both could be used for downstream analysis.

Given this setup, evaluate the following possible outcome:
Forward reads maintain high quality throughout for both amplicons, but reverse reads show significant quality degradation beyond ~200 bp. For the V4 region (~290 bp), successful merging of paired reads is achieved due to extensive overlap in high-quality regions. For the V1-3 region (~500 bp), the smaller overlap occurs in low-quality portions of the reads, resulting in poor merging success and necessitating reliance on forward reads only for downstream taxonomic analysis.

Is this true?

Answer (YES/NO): NO